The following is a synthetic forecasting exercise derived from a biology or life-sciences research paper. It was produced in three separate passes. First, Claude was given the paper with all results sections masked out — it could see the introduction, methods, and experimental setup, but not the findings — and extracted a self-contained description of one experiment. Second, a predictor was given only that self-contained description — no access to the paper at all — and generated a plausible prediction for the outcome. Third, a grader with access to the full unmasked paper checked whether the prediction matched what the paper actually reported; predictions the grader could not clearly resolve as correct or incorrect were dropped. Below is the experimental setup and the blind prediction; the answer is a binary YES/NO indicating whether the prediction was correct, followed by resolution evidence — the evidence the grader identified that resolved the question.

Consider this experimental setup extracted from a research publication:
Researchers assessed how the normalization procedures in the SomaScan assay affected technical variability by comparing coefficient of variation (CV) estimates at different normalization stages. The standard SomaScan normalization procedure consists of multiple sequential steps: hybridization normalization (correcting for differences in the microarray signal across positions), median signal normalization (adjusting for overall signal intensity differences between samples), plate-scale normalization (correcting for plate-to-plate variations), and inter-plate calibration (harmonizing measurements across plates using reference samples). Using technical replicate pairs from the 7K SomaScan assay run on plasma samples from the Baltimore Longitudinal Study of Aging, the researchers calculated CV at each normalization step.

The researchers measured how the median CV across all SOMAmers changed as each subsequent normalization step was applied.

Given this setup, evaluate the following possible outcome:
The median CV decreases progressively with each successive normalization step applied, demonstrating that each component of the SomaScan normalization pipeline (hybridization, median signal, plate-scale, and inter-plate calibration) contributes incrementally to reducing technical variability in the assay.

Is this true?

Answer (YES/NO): YES